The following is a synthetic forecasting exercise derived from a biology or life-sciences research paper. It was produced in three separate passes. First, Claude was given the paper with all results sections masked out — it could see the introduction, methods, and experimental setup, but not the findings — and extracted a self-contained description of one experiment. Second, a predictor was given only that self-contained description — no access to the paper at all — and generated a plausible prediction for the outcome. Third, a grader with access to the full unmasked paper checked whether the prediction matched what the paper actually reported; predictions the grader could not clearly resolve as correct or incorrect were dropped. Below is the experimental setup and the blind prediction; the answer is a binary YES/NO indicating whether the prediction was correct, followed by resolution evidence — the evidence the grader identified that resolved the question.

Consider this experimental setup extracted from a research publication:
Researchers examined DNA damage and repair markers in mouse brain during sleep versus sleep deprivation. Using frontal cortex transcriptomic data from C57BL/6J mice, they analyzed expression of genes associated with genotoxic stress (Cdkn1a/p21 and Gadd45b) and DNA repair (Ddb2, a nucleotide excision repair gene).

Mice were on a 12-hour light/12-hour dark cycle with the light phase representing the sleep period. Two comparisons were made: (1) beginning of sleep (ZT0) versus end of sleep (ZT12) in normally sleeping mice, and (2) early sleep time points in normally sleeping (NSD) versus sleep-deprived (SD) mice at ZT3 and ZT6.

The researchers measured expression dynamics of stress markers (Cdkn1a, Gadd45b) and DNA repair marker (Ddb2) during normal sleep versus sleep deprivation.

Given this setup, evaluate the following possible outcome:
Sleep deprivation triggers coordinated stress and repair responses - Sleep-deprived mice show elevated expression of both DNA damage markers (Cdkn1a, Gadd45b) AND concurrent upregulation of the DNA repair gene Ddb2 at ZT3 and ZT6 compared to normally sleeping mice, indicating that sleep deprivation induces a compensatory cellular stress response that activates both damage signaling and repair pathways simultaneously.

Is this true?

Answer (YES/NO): NO